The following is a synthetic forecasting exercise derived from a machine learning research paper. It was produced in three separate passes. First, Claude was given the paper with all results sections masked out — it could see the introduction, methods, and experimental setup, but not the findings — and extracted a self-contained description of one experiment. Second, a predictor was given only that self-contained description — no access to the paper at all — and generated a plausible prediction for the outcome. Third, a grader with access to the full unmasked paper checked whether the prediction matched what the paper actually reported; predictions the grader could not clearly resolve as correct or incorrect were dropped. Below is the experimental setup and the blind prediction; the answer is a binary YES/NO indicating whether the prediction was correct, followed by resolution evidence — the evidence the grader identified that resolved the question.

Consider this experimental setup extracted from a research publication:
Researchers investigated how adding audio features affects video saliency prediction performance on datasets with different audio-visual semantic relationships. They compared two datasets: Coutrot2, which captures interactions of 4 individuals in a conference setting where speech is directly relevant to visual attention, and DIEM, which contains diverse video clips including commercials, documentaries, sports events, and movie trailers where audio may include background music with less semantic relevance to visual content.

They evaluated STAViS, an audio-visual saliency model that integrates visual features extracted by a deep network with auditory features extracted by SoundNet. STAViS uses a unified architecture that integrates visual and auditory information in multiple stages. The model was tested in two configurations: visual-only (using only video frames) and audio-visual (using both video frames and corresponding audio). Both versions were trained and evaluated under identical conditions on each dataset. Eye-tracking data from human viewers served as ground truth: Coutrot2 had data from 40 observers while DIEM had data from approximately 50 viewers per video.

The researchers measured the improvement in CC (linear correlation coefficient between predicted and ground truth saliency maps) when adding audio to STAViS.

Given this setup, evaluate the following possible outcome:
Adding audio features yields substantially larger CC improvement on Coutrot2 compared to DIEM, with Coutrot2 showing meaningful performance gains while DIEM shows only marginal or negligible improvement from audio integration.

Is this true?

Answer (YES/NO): YES